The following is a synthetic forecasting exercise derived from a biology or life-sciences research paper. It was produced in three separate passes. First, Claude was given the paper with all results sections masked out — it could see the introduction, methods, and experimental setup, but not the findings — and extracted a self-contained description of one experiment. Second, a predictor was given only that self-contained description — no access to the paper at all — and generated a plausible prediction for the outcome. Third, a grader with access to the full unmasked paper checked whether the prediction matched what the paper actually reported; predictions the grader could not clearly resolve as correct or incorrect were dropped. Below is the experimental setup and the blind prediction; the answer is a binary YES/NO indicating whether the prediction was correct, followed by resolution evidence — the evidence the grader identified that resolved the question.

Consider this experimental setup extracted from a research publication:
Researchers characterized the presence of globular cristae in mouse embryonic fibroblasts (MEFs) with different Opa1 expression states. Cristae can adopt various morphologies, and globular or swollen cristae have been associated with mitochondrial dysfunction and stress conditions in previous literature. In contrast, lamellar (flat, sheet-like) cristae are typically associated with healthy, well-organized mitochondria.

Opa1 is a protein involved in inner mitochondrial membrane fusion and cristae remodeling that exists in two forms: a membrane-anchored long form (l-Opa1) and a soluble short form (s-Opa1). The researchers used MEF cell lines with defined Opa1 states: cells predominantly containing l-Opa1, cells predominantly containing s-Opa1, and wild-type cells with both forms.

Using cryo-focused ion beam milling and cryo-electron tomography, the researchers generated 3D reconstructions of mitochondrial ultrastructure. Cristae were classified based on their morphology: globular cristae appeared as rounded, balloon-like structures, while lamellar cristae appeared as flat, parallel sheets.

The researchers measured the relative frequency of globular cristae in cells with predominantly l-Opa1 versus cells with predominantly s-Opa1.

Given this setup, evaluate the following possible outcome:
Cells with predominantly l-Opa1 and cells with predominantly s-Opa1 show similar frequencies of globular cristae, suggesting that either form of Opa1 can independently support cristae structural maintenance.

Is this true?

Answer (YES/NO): YES